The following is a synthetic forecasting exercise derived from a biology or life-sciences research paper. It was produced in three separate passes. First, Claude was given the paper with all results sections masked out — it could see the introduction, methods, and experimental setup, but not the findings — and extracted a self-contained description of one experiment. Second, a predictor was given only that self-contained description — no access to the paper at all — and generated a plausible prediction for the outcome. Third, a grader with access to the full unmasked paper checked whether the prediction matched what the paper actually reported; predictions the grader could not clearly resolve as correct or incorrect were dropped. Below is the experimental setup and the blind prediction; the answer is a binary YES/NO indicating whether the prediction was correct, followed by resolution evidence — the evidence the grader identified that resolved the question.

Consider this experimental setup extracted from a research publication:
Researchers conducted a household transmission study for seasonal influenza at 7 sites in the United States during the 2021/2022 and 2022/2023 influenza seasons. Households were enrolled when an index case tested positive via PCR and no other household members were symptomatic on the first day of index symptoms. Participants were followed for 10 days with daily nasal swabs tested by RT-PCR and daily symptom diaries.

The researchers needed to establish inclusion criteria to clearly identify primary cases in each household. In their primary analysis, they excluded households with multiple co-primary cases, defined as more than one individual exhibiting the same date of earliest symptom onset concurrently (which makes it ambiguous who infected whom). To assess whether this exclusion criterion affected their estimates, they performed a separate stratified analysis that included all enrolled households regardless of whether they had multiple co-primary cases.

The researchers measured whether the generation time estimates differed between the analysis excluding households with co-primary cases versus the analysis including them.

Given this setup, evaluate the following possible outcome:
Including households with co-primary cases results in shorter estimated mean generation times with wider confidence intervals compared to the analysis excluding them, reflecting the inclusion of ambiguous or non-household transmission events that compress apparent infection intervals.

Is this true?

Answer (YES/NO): NO